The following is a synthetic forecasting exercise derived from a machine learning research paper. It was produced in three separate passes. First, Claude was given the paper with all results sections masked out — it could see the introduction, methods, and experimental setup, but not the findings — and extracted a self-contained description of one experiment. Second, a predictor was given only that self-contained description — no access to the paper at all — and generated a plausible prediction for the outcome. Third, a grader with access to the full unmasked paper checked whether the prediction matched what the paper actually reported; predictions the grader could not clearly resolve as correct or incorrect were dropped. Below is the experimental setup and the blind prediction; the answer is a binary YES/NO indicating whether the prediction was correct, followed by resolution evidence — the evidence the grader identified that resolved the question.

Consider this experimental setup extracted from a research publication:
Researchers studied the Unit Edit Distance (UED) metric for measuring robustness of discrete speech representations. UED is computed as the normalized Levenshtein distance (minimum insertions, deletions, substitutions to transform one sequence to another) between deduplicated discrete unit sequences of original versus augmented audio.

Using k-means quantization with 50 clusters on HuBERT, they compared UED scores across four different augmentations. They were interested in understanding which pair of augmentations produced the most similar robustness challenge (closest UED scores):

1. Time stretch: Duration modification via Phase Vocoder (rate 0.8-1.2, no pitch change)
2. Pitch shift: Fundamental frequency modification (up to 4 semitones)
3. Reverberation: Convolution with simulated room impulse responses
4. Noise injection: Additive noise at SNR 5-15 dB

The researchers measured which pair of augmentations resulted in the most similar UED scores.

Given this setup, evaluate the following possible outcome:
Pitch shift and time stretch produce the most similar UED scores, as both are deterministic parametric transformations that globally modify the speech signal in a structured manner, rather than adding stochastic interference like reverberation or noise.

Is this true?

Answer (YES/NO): NO